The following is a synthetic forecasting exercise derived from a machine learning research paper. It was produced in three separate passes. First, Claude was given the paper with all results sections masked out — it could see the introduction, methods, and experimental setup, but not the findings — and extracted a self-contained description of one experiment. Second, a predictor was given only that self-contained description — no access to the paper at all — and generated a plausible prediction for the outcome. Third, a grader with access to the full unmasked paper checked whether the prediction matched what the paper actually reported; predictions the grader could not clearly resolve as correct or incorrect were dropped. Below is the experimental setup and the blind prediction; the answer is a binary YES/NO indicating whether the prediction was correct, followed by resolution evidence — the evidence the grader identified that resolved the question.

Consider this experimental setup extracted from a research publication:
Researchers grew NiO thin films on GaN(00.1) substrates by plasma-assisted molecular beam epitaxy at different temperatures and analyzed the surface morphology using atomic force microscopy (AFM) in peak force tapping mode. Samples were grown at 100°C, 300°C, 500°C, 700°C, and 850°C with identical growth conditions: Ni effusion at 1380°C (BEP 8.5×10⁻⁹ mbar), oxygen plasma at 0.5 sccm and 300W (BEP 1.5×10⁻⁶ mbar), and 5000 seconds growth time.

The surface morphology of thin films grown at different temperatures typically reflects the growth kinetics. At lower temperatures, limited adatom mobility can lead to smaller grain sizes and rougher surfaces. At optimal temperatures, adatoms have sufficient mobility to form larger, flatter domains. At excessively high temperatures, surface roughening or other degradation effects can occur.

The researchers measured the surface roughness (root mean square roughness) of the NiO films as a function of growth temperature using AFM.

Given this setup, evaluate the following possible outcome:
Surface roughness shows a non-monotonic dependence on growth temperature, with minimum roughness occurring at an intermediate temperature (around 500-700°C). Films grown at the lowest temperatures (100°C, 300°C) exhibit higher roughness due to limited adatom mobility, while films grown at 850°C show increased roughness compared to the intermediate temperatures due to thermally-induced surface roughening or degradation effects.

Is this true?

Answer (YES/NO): NO